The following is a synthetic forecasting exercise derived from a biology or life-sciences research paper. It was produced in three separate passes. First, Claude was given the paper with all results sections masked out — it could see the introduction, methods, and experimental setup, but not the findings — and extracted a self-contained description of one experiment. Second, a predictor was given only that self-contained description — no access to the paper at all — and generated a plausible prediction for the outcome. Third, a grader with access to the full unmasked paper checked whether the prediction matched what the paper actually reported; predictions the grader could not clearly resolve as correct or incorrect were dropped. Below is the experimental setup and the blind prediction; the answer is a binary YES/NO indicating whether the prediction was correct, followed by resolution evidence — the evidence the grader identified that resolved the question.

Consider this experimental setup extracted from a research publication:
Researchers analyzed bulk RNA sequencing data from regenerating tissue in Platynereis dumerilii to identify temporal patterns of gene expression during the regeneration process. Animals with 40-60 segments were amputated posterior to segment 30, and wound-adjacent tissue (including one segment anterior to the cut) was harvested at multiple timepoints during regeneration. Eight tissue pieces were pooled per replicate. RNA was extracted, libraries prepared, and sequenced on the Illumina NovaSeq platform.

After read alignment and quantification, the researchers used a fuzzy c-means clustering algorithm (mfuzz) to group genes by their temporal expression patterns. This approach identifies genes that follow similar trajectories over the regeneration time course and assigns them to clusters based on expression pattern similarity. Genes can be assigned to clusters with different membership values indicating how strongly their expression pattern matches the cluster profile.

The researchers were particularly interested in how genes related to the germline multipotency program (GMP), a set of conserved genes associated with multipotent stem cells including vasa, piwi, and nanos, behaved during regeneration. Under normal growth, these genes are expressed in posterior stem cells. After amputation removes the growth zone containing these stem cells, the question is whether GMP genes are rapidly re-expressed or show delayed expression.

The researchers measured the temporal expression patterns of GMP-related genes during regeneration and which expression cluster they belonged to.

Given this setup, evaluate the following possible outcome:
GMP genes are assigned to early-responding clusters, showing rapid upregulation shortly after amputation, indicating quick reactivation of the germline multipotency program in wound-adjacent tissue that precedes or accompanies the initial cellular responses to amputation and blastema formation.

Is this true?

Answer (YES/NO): YES